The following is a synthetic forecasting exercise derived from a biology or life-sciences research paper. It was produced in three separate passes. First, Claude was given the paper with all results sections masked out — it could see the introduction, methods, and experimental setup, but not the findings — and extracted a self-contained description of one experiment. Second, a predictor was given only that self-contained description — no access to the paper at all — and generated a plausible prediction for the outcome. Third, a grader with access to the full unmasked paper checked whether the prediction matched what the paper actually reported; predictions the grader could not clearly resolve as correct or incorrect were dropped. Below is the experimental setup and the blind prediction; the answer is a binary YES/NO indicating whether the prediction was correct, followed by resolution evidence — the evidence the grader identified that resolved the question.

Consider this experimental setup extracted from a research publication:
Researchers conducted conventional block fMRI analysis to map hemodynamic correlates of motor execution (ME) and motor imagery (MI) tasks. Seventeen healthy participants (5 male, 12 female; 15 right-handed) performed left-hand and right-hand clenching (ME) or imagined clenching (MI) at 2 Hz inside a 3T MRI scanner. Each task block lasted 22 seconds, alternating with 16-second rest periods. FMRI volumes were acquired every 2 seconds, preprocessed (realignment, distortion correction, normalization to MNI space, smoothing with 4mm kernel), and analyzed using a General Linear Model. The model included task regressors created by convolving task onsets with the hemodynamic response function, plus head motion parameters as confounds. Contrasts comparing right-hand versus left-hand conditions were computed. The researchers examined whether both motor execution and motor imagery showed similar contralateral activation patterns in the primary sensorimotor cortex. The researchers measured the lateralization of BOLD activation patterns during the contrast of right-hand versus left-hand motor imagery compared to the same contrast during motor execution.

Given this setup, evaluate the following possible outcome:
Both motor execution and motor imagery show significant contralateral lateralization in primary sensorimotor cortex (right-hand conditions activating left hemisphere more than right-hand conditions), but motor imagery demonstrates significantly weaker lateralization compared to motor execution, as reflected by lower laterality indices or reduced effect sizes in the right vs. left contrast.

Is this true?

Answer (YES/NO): YES